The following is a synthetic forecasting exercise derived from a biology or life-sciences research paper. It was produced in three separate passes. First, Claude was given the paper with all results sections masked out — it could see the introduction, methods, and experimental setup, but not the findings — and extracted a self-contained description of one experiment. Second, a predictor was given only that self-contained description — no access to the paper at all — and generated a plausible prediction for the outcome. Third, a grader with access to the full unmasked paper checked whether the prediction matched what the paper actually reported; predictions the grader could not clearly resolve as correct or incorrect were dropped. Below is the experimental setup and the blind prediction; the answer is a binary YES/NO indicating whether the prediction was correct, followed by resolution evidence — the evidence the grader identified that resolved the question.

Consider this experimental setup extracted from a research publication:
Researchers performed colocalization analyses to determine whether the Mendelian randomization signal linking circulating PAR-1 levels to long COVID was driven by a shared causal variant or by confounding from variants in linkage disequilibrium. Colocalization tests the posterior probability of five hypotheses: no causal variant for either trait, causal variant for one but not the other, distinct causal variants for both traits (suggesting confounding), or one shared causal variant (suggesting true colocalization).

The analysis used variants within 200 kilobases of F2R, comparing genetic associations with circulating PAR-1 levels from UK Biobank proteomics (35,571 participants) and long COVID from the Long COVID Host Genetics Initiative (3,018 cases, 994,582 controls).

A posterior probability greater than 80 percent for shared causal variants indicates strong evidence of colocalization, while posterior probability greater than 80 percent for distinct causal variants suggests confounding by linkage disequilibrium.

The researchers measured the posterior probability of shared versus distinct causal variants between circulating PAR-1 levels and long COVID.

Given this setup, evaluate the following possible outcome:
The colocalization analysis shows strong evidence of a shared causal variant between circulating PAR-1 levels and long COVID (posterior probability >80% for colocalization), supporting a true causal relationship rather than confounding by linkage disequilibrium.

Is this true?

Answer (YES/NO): NO